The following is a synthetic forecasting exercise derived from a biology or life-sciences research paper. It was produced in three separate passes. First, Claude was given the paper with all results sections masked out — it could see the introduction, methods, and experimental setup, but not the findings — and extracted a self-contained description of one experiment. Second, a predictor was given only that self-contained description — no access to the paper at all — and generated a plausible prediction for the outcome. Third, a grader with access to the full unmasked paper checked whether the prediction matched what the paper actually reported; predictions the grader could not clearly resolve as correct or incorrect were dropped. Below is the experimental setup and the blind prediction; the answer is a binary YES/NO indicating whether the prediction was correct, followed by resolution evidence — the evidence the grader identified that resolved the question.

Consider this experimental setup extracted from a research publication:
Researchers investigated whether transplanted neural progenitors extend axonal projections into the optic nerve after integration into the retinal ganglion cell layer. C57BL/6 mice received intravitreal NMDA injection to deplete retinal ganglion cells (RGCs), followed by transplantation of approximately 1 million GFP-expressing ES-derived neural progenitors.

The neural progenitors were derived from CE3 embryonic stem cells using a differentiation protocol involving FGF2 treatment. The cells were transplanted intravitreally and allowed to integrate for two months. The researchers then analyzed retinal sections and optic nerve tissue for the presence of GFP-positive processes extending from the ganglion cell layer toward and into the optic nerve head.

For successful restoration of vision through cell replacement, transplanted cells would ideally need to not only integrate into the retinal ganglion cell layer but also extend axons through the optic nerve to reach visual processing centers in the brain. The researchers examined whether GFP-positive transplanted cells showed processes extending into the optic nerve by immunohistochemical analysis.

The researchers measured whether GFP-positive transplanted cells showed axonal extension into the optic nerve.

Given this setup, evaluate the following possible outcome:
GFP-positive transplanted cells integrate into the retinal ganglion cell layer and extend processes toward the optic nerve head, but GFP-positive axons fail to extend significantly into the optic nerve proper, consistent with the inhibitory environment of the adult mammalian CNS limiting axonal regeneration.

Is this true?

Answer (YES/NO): NO